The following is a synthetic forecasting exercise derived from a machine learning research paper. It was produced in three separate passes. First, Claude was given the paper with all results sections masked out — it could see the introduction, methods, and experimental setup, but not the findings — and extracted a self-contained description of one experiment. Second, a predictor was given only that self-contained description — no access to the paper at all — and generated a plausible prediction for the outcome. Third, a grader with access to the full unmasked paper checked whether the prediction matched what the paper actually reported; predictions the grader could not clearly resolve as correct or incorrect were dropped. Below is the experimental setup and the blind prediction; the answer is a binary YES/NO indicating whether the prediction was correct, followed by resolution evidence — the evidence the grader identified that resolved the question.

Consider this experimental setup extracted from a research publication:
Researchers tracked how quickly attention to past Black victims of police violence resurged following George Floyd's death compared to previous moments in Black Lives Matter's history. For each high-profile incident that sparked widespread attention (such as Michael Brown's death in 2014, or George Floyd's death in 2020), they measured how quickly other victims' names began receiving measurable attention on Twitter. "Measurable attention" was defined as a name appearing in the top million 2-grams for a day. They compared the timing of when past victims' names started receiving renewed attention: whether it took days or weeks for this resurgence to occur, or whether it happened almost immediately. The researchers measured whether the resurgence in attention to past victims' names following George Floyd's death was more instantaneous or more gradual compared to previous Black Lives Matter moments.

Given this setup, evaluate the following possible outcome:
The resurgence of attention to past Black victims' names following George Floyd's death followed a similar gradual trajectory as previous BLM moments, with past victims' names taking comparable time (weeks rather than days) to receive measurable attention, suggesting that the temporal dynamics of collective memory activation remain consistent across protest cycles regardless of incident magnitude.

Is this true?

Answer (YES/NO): NO